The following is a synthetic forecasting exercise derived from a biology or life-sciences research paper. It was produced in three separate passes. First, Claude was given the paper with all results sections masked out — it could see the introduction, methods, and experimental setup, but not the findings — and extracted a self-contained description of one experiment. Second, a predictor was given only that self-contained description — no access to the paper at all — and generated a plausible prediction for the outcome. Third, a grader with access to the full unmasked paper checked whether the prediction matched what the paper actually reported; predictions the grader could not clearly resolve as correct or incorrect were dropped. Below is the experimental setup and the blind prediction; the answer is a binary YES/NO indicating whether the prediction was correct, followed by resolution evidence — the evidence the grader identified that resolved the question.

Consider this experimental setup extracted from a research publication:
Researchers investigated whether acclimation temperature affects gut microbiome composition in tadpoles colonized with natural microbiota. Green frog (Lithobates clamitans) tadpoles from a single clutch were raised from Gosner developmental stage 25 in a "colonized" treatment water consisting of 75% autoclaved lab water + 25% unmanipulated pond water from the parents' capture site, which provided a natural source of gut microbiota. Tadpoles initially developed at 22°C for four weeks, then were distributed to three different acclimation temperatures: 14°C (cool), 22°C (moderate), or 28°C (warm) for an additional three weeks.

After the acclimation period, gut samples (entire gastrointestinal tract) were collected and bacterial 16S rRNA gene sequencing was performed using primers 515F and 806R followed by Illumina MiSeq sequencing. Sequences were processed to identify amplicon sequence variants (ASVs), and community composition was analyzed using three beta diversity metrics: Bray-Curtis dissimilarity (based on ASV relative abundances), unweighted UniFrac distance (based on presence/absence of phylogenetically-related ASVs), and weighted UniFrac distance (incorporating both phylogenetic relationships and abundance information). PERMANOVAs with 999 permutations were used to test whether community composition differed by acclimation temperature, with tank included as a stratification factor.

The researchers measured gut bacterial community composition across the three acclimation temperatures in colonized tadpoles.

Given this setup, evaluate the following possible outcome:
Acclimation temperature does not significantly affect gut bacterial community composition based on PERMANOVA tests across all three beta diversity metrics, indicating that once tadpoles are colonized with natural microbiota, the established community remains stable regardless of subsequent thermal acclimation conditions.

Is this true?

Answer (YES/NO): NO